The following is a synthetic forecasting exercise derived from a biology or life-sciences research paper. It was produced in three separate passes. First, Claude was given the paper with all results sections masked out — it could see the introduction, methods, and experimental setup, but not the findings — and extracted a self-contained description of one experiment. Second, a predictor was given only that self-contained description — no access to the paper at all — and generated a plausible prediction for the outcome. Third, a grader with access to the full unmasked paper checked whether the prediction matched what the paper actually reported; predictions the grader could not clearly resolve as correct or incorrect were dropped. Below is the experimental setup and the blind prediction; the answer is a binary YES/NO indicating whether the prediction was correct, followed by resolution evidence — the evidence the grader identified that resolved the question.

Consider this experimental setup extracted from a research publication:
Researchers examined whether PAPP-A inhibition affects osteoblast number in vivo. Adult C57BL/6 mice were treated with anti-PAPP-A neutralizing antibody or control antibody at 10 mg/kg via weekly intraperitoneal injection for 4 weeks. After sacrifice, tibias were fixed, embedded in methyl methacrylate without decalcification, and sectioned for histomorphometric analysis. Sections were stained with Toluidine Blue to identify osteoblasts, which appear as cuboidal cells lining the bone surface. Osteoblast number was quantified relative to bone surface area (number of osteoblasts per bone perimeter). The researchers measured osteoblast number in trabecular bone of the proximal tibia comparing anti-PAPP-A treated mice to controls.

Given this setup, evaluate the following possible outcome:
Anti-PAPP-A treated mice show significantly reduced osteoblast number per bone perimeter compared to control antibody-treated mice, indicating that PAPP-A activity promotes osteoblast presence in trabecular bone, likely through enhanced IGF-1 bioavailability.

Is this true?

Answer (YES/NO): NO